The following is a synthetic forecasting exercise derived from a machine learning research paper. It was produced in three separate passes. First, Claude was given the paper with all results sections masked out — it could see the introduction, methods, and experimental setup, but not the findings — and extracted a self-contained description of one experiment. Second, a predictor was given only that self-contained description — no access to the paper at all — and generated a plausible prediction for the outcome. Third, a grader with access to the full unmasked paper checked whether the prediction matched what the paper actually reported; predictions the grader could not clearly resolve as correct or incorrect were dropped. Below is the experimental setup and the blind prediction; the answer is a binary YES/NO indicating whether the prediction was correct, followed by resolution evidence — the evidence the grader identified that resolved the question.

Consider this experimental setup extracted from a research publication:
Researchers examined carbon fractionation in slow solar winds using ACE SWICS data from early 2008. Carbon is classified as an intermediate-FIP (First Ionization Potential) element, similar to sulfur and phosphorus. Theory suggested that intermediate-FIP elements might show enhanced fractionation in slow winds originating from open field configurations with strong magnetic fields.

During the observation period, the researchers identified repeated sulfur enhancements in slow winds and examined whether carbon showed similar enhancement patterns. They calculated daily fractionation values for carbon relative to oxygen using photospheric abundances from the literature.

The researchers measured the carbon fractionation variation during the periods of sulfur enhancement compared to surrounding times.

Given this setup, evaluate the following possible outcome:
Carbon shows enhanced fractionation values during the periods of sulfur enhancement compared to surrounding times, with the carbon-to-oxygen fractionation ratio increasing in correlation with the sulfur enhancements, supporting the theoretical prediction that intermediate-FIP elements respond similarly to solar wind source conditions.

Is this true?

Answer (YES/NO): NO